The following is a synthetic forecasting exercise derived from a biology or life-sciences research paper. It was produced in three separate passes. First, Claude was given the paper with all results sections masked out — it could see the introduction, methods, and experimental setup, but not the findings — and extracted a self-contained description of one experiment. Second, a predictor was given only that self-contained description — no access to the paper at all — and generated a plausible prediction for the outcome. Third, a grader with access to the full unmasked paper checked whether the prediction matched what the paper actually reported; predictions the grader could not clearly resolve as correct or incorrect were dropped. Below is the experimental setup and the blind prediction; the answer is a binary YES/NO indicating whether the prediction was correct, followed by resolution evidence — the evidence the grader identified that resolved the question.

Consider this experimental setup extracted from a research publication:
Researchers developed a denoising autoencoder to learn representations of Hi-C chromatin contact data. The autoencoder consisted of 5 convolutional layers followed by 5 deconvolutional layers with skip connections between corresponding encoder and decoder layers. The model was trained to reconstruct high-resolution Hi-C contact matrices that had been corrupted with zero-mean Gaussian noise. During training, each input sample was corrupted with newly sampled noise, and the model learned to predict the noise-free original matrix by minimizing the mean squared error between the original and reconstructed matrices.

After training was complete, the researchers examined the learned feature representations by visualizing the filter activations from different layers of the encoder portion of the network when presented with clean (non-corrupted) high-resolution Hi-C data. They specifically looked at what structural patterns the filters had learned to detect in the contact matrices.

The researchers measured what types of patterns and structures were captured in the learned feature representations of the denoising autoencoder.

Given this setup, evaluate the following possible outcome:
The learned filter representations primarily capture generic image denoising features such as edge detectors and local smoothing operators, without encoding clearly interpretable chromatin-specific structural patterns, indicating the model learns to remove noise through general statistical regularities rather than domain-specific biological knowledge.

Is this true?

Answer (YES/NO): NO